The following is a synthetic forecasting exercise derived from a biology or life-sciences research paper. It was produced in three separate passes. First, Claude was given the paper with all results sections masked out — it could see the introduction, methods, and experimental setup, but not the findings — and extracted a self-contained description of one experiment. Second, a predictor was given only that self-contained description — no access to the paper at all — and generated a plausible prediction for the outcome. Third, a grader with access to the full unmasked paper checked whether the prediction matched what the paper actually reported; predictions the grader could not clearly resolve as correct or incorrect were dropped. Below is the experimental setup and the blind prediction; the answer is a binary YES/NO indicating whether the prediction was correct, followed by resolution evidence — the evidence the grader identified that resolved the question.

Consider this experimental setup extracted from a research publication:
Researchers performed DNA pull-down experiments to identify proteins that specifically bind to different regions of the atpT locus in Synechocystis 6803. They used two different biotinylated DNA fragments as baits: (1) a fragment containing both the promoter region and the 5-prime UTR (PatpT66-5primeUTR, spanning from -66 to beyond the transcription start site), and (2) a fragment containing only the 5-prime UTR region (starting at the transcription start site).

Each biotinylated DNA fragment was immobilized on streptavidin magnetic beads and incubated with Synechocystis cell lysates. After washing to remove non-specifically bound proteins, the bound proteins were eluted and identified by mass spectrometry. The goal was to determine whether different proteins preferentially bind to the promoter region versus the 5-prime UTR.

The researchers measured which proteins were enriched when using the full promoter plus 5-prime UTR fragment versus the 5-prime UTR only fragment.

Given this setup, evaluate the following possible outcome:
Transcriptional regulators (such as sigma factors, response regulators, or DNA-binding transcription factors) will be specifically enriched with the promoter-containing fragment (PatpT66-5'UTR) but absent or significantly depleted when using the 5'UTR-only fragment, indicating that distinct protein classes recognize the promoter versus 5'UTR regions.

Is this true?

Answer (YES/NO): NO